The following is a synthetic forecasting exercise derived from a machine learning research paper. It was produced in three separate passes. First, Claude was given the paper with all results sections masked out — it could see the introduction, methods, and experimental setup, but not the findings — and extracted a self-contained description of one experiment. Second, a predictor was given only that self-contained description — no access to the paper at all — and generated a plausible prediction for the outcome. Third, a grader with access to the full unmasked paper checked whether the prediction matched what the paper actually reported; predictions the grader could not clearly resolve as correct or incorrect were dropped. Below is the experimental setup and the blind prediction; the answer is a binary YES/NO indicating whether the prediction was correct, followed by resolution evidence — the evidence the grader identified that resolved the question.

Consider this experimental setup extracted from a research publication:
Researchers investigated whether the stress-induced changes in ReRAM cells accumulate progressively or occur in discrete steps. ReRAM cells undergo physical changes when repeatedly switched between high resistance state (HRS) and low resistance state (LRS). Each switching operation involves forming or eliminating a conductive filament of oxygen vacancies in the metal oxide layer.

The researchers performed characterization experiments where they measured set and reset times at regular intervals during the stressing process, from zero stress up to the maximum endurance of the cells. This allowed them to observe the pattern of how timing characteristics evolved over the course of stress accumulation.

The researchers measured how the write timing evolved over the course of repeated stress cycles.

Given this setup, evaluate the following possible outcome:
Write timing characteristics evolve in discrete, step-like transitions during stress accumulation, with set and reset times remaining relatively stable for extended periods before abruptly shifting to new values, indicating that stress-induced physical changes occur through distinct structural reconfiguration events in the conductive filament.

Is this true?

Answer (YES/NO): NO